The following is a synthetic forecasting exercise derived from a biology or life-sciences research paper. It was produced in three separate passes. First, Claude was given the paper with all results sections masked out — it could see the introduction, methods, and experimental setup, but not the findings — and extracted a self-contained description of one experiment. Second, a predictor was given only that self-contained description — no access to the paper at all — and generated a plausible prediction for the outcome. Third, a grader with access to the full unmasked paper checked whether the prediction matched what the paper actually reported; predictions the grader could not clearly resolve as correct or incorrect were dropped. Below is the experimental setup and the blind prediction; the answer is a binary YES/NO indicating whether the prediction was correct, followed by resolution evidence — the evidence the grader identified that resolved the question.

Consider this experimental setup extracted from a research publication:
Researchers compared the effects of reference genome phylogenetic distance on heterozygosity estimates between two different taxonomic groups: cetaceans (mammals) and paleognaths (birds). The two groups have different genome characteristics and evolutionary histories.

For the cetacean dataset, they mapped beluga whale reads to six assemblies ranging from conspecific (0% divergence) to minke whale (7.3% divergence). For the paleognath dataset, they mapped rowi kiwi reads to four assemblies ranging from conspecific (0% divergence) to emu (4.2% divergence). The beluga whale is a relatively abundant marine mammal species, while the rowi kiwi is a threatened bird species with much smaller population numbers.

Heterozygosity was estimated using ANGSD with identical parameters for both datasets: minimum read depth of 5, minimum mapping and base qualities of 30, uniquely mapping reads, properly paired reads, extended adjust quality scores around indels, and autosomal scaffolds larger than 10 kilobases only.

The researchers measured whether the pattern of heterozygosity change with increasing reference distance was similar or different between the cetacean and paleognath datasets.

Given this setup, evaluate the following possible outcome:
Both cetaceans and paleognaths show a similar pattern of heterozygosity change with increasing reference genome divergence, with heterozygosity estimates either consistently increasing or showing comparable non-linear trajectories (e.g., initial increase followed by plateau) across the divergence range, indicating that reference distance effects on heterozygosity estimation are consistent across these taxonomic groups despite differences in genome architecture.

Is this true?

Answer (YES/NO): YES